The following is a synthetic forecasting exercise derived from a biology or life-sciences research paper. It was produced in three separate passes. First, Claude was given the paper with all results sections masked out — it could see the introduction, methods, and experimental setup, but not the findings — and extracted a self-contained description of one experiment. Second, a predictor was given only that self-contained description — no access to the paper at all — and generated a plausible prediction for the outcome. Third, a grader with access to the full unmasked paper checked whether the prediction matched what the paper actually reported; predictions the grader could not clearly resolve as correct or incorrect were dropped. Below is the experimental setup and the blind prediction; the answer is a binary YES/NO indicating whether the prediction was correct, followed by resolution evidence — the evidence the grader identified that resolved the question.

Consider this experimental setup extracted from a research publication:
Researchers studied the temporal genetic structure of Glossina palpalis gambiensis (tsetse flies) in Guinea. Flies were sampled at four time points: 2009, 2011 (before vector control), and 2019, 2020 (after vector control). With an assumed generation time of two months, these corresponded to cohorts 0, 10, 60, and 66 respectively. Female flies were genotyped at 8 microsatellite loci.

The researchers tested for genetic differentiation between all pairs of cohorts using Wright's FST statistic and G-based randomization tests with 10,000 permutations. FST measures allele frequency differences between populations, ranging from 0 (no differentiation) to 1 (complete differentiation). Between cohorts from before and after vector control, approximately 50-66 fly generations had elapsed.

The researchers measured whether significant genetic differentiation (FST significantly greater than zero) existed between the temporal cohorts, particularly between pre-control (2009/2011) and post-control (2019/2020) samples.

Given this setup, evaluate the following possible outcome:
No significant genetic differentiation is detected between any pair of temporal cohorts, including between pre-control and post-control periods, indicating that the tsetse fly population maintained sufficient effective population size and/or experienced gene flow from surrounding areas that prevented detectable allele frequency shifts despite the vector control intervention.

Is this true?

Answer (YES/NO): YES